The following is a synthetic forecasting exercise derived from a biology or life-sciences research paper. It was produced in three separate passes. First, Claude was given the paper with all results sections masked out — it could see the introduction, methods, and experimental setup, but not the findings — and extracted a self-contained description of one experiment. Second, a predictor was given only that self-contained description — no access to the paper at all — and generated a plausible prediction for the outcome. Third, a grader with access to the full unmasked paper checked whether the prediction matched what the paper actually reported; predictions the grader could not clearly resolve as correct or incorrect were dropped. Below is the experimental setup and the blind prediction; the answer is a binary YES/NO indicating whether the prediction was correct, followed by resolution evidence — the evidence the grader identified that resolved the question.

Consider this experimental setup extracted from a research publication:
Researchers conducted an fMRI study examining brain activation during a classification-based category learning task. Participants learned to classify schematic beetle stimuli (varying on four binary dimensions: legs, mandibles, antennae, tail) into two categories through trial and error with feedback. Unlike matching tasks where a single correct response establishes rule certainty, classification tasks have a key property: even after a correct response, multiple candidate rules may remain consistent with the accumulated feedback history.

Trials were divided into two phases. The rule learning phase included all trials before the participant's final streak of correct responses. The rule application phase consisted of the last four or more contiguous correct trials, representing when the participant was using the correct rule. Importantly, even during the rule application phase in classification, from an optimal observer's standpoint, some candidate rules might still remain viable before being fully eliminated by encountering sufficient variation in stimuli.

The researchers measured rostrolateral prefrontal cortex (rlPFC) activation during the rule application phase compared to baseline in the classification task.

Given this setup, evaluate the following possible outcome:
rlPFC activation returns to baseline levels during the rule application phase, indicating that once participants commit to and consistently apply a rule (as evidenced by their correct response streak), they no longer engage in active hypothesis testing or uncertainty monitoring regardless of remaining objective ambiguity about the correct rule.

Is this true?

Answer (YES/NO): NO